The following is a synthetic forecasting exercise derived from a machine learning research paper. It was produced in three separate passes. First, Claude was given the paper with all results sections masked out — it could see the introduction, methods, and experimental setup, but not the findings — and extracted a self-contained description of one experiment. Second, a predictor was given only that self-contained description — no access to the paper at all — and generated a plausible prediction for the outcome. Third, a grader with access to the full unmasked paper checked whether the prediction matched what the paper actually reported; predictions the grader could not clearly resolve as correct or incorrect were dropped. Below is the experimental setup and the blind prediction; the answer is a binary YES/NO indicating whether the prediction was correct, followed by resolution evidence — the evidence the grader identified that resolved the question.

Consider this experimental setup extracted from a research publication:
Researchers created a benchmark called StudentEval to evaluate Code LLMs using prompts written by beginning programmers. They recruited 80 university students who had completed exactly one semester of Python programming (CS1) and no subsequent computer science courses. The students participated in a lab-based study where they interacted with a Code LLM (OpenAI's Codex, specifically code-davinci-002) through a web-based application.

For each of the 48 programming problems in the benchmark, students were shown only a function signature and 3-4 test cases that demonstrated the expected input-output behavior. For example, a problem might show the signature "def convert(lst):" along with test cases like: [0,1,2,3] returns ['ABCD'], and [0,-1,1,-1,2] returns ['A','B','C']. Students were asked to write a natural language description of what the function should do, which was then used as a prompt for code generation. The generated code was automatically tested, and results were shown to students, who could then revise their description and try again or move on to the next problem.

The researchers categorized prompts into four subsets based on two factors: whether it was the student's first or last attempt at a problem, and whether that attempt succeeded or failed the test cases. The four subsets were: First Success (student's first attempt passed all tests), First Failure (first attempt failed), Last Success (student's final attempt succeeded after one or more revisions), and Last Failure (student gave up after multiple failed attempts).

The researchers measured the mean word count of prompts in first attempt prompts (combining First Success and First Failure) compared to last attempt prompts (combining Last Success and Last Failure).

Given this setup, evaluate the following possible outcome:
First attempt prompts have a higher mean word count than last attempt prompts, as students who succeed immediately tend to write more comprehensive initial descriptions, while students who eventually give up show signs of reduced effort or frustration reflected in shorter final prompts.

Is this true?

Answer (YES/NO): NO